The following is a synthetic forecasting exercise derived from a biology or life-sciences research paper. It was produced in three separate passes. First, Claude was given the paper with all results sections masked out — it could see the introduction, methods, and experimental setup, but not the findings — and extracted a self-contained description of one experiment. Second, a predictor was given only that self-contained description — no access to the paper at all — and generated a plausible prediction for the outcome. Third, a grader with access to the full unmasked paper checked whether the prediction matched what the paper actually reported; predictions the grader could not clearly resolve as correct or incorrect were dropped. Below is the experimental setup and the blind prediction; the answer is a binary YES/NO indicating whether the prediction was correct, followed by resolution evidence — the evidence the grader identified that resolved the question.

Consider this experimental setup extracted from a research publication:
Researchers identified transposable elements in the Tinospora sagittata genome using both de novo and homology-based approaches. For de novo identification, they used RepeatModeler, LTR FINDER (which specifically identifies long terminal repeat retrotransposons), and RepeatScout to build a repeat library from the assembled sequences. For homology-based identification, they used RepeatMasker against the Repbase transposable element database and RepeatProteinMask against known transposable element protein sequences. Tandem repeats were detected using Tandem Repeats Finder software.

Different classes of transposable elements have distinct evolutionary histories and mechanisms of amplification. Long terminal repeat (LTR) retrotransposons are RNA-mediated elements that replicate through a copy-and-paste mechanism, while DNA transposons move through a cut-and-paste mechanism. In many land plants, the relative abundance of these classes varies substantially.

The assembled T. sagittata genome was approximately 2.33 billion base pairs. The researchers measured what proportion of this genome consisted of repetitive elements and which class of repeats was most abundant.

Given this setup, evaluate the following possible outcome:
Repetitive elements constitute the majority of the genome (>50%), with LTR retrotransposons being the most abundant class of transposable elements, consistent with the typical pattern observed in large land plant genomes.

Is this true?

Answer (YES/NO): YES